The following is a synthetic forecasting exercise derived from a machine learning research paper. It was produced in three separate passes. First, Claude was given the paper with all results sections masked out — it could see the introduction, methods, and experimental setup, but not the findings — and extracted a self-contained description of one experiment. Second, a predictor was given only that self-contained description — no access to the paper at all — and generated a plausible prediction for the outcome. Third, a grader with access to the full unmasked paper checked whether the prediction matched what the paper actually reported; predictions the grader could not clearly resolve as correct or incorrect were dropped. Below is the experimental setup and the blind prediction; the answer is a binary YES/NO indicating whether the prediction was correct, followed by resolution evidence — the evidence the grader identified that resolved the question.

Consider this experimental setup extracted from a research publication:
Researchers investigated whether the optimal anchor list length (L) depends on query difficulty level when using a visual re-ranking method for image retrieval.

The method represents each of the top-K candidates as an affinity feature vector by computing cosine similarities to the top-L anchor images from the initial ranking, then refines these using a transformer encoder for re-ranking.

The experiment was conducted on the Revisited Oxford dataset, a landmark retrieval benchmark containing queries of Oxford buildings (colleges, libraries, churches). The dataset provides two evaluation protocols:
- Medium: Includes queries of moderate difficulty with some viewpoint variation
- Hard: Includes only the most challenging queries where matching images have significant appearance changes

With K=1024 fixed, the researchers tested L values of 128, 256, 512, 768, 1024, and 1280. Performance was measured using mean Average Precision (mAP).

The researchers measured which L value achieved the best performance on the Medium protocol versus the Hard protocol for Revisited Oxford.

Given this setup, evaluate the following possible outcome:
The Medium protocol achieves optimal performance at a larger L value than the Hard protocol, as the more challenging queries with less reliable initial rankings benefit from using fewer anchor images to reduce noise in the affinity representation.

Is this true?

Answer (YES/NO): NO